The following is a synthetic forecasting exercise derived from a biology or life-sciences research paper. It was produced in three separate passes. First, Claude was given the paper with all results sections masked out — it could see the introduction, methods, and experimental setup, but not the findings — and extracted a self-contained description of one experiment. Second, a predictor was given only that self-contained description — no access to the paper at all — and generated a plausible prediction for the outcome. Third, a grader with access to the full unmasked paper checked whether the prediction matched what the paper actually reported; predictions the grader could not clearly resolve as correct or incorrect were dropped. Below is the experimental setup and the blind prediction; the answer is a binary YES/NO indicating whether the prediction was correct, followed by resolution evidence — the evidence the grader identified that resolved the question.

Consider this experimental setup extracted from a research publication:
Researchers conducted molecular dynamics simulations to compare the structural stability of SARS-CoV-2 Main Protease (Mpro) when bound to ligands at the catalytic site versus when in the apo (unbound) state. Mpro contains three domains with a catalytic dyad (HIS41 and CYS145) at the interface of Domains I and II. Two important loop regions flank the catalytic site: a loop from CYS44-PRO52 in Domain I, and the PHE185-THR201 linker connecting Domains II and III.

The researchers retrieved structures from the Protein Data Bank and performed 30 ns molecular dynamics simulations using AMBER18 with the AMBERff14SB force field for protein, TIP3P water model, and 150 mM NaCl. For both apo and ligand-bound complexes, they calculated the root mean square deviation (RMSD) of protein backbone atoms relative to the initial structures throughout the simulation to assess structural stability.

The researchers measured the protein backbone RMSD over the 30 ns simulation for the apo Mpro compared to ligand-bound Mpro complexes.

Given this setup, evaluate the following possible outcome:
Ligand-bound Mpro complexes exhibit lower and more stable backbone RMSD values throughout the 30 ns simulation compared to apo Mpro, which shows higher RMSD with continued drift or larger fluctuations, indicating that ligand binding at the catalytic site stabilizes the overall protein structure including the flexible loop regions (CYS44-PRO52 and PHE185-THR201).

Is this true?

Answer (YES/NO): NO